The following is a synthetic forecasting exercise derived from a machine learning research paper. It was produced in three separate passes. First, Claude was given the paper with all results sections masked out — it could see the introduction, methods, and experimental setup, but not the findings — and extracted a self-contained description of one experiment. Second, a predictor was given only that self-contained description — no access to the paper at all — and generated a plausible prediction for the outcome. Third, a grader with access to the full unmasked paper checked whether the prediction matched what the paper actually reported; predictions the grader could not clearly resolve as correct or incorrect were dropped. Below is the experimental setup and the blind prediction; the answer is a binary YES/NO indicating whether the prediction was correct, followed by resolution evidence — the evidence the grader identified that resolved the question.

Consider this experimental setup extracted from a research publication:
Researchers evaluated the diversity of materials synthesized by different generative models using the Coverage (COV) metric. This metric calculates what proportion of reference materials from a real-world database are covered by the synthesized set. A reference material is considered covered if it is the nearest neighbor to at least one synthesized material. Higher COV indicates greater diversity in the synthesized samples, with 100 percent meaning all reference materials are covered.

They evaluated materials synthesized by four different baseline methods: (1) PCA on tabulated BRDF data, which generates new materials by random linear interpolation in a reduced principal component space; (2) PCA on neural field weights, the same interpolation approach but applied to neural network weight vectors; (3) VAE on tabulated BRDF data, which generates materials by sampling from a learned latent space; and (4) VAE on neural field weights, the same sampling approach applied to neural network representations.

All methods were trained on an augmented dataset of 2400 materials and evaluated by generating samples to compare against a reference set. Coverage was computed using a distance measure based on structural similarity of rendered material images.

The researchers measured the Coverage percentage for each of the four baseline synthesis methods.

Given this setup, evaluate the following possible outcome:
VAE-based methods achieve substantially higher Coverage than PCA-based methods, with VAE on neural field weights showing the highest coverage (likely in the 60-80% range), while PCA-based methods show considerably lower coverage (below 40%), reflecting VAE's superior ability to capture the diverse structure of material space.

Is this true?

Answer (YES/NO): NO